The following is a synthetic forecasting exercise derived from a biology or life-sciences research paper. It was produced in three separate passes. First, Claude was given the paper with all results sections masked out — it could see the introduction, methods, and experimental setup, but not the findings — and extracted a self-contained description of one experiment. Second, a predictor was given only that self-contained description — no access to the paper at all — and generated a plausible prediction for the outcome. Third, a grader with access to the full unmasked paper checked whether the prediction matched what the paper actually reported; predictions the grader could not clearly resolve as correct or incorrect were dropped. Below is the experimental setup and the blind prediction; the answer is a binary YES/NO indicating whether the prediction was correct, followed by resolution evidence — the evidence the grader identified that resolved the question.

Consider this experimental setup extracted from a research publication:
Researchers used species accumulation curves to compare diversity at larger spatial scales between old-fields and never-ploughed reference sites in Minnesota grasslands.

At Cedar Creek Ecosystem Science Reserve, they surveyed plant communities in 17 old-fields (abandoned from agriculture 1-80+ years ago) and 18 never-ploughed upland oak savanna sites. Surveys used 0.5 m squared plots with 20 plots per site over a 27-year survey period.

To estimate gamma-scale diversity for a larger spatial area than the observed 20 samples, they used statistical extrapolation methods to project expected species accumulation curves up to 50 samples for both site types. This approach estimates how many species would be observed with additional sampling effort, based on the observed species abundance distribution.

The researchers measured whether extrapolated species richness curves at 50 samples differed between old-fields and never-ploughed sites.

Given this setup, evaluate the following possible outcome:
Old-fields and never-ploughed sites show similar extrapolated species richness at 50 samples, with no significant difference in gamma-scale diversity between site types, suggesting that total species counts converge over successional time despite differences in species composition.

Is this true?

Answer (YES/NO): NO